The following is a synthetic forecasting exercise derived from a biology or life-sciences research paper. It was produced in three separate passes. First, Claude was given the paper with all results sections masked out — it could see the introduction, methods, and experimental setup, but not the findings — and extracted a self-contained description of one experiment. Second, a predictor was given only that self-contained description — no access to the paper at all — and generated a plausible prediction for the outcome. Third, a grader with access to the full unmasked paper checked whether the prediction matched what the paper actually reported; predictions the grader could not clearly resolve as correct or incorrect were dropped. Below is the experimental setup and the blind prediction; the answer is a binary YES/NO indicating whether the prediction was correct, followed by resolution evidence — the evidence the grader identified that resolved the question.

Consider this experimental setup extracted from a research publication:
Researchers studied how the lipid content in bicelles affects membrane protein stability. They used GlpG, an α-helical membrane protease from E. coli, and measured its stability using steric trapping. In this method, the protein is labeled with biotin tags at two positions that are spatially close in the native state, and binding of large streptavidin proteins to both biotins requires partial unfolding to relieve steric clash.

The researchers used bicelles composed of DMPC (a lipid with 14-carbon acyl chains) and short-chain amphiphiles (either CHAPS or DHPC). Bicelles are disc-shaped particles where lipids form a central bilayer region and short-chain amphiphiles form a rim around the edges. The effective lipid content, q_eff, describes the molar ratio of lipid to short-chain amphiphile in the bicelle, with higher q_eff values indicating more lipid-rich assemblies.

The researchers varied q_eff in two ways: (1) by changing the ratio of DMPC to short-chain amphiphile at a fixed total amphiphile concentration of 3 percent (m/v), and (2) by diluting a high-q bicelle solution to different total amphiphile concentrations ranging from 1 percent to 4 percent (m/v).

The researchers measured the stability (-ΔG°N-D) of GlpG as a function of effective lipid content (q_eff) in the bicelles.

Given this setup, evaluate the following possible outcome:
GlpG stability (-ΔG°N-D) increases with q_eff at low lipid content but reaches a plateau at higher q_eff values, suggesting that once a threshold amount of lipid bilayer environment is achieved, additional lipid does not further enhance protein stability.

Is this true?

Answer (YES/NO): NO